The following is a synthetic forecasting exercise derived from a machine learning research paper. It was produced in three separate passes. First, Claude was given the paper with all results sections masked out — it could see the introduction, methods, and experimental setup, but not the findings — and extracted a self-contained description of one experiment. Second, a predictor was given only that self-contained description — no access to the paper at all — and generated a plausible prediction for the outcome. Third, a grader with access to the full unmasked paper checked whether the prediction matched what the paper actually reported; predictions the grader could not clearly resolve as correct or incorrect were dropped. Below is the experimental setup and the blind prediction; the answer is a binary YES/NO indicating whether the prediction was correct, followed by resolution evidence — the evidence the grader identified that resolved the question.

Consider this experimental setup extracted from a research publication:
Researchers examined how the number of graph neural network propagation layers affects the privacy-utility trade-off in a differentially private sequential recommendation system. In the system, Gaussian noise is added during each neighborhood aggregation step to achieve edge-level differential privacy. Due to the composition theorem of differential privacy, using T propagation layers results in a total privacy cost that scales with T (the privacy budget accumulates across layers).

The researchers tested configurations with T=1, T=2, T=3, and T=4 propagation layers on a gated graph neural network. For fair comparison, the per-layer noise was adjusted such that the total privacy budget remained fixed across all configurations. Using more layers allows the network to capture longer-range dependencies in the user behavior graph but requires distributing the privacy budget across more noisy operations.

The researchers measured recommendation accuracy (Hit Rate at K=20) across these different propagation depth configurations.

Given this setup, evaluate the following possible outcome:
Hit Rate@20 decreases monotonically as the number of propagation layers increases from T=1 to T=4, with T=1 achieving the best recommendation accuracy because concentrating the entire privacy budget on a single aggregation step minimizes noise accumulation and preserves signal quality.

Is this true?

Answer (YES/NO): YES